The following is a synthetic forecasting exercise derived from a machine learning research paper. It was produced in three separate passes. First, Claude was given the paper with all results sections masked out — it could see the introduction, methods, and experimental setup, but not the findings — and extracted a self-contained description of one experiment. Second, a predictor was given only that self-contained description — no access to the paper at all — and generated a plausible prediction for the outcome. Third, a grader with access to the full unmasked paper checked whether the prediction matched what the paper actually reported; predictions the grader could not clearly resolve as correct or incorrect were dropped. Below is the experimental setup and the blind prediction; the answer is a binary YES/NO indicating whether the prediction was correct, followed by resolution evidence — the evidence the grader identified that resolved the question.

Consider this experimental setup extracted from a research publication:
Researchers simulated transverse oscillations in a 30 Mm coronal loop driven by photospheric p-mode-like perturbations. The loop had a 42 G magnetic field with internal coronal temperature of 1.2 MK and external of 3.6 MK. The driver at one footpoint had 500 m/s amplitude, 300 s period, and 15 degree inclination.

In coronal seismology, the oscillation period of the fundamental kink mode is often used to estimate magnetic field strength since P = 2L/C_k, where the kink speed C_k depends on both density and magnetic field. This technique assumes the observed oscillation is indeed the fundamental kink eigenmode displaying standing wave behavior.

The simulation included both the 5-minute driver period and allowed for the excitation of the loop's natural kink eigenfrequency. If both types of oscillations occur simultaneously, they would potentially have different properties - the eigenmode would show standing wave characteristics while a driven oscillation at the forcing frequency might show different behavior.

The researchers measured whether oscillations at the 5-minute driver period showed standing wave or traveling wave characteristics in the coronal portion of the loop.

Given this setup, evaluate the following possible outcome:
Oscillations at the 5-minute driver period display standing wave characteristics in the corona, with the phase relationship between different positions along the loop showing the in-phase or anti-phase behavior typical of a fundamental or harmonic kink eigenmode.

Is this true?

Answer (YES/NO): NO